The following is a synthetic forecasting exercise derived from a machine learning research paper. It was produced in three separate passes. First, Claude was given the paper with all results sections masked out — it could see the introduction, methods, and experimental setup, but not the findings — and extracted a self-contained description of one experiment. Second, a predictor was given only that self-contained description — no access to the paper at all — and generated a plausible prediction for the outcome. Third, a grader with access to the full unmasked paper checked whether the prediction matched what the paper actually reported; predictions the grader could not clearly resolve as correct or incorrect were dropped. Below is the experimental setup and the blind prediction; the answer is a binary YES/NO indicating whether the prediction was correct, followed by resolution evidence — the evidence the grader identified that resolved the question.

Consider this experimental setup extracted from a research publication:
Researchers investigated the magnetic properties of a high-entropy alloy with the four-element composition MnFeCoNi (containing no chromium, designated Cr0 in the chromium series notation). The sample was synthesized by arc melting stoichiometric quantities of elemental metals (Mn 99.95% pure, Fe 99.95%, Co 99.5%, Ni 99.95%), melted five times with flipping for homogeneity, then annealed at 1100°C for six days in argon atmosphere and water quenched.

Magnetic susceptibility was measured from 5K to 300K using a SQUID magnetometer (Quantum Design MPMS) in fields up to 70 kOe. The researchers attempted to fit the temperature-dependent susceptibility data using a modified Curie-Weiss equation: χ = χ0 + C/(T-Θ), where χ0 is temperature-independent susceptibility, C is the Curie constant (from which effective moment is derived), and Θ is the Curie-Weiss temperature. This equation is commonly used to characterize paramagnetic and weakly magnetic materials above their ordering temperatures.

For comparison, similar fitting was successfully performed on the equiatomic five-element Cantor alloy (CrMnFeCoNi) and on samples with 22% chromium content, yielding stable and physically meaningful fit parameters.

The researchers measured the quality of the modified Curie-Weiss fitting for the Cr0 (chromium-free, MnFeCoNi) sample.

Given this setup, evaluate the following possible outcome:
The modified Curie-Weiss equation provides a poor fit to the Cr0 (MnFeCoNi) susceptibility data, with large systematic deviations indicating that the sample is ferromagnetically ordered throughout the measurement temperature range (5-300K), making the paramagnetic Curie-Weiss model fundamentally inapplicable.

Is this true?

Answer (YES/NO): NO